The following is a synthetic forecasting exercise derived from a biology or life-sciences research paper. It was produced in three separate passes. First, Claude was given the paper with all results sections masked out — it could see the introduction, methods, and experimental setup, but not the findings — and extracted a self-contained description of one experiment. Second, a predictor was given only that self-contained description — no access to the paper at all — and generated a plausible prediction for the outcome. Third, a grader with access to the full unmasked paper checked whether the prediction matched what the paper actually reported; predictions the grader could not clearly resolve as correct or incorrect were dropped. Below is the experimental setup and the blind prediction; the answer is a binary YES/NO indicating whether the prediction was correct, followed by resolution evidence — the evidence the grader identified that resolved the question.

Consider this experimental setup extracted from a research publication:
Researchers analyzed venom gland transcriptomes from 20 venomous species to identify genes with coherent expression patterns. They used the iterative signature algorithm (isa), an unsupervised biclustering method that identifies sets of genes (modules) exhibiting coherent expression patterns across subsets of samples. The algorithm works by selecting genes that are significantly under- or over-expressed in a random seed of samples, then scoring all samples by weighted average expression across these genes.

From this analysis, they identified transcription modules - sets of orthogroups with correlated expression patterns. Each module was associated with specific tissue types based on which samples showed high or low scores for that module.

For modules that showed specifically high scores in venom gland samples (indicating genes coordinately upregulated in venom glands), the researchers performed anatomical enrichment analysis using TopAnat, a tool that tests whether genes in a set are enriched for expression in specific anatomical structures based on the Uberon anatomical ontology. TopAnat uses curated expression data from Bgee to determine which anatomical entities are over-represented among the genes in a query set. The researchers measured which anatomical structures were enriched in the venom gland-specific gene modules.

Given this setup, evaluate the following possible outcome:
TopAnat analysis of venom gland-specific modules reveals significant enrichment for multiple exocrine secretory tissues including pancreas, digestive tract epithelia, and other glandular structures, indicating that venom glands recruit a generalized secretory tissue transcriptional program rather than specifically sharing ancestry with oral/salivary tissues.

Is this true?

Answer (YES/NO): YES